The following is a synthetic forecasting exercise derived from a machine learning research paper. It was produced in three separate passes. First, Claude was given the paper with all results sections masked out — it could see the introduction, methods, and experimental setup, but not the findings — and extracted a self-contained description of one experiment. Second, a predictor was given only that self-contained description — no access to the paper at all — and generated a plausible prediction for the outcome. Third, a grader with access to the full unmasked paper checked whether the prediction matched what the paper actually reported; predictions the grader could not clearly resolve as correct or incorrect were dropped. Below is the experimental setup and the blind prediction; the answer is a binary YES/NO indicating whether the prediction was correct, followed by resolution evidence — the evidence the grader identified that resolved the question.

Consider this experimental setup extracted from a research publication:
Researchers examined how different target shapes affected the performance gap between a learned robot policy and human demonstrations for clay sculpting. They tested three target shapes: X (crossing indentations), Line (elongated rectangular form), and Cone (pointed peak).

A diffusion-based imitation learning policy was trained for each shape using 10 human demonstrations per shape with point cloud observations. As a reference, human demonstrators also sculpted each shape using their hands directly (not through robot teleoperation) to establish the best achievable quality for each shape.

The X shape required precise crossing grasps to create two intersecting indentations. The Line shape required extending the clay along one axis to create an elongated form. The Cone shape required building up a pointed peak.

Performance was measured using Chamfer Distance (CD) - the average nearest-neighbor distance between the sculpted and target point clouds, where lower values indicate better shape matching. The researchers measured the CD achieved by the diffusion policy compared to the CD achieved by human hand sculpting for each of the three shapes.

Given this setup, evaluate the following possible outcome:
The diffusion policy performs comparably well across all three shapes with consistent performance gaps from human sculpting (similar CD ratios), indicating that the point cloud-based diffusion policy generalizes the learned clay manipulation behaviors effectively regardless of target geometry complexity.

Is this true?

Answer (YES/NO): NO